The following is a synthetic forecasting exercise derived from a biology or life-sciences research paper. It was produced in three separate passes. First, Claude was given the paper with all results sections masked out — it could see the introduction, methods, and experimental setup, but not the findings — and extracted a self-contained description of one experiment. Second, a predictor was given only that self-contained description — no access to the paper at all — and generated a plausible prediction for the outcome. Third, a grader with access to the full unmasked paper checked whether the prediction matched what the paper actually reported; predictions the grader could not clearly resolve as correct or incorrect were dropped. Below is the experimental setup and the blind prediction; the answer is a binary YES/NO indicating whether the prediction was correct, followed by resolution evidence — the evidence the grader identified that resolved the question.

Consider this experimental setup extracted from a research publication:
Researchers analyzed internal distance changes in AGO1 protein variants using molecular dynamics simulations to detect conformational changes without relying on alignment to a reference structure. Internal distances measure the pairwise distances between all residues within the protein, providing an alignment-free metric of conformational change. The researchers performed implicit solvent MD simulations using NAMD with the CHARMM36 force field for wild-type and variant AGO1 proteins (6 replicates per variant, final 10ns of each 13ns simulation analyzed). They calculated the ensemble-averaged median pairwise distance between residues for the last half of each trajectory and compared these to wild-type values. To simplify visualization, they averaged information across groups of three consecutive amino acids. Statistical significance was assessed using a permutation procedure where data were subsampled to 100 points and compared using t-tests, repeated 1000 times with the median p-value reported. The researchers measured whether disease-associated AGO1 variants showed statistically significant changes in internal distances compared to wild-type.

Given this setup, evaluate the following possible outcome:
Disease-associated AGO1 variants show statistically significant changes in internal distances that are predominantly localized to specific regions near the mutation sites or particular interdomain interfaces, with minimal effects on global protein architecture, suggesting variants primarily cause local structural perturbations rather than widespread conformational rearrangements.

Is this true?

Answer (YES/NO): NO